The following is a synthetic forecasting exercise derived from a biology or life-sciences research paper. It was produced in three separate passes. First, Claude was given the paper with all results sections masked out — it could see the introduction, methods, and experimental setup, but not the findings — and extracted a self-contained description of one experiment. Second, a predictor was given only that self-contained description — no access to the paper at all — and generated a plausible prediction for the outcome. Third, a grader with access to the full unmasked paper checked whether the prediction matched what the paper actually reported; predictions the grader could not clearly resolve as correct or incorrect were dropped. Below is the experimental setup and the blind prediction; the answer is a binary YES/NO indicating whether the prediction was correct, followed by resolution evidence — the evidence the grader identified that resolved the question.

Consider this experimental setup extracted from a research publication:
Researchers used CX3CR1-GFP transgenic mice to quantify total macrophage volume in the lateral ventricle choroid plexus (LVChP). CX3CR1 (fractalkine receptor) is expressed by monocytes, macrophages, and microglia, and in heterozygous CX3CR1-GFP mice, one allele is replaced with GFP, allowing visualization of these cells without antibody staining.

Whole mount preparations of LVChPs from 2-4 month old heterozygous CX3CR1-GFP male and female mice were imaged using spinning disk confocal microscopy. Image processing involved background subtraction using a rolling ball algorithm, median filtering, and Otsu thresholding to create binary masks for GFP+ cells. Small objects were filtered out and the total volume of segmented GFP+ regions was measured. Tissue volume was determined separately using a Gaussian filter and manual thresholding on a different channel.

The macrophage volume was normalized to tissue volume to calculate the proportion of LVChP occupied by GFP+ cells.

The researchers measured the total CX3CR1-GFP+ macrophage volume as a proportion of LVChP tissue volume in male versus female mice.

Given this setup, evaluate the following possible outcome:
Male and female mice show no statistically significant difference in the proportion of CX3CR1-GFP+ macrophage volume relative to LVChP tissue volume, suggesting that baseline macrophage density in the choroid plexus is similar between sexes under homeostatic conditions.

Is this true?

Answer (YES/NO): NO